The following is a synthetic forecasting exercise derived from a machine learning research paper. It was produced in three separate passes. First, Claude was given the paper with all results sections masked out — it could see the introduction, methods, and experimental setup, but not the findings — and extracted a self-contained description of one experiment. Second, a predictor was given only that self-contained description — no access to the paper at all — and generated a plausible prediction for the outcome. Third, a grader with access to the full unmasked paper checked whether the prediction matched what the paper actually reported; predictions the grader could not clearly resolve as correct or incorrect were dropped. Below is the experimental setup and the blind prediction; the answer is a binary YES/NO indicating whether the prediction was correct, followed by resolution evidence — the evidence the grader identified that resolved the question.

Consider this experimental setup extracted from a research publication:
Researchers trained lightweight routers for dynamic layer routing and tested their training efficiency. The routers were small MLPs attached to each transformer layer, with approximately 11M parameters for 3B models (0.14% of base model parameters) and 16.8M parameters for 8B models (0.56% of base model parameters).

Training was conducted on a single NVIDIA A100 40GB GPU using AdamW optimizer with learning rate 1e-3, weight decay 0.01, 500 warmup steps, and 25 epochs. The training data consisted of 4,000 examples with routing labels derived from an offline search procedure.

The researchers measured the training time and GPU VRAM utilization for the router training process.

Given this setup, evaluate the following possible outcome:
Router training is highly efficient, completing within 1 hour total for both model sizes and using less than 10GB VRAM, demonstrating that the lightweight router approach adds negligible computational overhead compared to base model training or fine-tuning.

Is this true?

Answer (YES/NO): NO